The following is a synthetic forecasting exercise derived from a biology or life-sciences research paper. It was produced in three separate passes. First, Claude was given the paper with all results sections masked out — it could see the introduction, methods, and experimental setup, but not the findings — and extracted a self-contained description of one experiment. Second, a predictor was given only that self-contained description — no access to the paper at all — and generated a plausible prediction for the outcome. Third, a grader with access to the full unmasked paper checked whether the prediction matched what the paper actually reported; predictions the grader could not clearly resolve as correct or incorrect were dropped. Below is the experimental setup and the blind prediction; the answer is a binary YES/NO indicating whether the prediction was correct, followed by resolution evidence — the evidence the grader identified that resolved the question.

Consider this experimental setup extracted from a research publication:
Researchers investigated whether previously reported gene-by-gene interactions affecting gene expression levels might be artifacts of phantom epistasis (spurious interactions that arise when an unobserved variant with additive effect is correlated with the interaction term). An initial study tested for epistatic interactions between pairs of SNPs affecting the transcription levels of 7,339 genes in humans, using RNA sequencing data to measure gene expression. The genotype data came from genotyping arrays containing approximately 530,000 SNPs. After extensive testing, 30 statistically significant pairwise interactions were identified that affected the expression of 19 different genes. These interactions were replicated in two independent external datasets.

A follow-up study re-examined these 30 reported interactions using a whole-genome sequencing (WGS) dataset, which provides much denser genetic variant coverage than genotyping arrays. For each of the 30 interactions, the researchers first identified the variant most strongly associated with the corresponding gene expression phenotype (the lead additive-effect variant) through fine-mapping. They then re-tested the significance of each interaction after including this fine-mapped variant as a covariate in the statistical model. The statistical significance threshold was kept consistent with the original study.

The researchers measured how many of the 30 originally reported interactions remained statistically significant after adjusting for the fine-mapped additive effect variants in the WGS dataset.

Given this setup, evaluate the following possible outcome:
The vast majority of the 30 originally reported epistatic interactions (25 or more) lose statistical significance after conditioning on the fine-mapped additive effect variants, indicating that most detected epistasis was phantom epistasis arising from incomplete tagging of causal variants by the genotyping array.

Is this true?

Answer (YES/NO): YES